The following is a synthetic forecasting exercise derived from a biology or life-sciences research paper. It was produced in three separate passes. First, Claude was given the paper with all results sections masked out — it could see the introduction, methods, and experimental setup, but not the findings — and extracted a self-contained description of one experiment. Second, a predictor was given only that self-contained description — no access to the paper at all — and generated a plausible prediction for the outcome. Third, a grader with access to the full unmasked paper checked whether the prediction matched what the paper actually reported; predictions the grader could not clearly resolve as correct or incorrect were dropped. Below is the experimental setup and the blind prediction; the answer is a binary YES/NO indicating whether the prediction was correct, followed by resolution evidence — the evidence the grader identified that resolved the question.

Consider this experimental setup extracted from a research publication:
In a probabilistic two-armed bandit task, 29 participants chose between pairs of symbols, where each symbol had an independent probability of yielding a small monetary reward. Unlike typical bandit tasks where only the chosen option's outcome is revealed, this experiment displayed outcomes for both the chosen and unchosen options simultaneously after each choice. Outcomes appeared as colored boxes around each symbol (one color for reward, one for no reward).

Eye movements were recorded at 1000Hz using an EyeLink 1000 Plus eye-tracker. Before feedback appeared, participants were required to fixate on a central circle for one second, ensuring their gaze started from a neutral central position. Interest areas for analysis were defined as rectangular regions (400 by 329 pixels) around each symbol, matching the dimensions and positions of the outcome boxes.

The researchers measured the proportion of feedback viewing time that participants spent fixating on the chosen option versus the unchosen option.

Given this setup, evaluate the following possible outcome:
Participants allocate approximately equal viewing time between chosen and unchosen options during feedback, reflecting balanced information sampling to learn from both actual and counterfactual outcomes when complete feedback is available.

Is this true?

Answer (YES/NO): NO